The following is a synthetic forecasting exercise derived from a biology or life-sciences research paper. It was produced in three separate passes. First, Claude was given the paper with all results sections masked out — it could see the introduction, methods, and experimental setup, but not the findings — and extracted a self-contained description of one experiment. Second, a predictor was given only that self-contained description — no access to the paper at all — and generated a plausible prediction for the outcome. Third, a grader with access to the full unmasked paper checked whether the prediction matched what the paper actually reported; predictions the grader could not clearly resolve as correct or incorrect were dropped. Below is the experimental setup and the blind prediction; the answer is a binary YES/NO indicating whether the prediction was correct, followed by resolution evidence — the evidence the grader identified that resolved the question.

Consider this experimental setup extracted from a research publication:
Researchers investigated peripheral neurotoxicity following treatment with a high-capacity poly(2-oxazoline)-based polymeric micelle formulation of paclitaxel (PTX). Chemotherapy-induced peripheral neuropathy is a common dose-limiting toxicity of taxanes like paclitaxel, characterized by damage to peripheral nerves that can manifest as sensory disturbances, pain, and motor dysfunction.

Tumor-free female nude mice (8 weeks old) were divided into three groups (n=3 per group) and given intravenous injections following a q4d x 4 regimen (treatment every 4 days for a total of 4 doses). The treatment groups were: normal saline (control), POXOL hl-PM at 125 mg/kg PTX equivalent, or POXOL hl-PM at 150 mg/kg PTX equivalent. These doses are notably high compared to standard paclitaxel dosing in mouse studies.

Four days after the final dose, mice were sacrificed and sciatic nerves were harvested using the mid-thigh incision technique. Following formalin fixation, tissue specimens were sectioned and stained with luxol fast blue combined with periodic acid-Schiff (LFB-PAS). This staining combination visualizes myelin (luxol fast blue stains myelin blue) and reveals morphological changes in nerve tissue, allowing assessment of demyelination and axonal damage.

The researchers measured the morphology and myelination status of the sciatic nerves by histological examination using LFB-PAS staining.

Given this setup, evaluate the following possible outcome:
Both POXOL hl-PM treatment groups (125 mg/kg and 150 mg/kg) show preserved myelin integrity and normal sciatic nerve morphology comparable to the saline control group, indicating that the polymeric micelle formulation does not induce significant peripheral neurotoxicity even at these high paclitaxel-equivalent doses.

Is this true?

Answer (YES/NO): NO